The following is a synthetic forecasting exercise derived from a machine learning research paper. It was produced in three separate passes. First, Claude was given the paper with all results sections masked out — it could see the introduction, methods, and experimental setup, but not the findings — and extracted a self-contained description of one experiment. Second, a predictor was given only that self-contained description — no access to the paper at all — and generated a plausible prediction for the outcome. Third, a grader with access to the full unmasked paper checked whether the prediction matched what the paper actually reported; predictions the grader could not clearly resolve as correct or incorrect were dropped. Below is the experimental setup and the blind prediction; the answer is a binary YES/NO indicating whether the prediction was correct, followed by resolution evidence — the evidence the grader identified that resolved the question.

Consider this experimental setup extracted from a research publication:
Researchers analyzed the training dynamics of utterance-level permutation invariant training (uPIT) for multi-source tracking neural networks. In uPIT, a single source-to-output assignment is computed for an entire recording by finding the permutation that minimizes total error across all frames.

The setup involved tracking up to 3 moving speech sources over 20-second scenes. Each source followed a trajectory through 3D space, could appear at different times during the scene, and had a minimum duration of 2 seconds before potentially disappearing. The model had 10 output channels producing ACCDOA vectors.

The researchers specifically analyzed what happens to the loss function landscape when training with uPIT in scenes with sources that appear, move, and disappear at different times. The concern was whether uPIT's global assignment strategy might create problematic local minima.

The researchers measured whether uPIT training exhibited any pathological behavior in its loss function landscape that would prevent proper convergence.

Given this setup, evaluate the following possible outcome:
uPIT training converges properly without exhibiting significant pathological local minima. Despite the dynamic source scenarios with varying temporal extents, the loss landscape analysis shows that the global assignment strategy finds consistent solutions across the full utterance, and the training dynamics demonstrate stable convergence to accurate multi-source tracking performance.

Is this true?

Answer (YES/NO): NO